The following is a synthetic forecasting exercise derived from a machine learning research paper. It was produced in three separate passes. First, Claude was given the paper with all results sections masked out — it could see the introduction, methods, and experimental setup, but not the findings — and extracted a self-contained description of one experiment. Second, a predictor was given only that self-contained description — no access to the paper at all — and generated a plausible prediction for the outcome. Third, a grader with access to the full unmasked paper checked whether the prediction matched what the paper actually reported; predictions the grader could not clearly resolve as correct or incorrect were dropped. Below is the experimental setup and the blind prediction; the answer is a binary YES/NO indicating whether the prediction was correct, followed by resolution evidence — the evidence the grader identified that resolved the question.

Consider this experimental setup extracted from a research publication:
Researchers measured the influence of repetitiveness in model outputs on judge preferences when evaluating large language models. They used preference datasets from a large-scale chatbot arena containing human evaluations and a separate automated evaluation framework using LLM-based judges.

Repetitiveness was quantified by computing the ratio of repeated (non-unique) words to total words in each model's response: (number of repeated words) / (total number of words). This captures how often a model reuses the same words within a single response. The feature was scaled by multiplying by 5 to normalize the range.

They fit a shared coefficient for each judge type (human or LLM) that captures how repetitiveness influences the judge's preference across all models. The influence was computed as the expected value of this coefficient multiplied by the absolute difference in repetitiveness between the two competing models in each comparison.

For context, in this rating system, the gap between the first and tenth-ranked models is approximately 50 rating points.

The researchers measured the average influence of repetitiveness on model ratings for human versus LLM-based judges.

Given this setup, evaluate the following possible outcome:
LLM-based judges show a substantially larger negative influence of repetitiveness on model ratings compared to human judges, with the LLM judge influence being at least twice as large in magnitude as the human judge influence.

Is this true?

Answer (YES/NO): NO